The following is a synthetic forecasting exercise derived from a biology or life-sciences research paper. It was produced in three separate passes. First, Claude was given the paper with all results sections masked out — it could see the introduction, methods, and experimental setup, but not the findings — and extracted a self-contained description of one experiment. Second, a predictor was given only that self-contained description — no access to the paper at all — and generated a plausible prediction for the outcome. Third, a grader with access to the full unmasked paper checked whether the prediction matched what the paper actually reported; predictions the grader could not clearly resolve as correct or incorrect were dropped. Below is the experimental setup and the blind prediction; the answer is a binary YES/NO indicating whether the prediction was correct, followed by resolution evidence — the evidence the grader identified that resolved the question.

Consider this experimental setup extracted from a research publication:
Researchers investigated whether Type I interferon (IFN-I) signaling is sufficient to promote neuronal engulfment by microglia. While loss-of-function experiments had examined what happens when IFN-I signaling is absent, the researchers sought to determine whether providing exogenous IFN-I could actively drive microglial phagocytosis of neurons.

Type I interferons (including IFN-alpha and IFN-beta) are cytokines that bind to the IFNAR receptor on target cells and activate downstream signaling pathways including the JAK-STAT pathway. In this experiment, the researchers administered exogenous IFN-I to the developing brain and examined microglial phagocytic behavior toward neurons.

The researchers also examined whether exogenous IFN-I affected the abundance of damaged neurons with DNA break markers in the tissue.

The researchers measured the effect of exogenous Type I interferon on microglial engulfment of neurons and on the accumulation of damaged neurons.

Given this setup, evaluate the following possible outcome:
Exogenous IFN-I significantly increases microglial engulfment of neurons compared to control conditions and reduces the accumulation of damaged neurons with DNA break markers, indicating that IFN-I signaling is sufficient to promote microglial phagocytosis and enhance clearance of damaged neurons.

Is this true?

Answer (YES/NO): YES